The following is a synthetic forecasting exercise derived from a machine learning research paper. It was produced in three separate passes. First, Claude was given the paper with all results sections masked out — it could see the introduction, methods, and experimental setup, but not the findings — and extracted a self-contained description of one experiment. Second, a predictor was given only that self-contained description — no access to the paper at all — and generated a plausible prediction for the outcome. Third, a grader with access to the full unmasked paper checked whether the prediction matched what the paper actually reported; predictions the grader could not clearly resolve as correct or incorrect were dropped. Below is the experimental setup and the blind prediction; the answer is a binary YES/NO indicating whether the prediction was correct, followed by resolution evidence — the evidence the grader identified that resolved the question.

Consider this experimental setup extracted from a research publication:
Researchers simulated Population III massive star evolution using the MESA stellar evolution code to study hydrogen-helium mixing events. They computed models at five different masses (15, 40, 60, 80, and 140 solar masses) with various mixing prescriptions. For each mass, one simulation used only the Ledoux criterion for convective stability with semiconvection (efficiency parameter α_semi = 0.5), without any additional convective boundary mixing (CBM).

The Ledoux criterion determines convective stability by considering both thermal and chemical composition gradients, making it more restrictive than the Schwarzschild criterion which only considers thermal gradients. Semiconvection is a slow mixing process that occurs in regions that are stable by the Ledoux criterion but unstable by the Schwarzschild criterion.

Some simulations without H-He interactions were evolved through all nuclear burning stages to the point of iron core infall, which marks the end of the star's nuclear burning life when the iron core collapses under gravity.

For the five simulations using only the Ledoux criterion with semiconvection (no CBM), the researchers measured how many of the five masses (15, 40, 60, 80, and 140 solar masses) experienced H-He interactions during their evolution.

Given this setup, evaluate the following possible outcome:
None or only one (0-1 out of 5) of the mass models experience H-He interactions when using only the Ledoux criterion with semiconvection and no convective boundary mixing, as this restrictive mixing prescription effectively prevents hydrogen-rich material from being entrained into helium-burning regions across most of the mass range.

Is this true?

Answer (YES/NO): NO